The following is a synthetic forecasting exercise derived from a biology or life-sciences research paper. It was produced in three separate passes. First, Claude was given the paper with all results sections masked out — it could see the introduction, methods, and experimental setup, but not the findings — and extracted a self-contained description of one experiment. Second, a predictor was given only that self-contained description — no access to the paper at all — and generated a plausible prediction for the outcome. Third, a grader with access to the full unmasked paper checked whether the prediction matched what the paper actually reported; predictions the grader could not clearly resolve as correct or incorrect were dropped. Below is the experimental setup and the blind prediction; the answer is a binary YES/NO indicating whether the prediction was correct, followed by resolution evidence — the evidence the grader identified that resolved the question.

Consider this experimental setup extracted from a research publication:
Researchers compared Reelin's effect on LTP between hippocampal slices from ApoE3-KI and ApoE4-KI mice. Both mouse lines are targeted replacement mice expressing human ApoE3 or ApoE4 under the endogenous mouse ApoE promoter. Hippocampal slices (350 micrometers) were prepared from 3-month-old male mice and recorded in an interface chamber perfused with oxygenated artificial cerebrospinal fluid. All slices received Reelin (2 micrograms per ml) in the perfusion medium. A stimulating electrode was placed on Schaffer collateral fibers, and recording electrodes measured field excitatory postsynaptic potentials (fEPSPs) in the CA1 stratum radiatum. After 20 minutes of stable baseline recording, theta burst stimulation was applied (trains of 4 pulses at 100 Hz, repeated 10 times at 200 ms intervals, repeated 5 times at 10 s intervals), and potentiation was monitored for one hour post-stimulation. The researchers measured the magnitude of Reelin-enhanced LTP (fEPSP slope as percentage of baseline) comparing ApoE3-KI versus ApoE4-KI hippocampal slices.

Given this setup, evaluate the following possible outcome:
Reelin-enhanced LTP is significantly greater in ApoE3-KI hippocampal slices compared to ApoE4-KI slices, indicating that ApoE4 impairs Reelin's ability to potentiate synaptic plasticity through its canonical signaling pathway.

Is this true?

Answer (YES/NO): YES